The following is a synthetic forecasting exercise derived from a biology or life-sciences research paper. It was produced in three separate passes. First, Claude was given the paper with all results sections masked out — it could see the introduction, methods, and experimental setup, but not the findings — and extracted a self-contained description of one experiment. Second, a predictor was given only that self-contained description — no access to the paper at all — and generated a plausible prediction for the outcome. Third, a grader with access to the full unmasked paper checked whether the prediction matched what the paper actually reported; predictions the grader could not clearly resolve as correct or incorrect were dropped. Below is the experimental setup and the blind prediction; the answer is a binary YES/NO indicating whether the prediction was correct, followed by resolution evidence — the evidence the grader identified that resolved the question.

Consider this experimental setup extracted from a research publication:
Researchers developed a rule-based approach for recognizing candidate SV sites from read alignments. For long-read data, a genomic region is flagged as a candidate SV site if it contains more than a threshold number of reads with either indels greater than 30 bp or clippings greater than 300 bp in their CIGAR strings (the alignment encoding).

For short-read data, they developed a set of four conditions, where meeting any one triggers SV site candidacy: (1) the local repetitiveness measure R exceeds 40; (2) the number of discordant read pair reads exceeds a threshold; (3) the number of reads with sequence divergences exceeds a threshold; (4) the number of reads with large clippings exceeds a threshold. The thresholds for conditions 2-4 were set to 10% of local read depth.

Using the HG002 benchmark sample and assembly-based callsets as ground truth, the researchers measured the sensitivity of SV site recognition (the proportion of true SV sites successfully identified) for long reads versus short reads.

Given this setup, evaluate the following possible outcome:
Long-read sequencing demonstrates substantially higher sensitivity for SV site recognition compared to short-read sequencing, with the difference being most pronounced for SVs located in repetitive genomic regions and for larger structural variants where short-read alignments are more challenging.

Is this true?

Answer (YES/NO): NO